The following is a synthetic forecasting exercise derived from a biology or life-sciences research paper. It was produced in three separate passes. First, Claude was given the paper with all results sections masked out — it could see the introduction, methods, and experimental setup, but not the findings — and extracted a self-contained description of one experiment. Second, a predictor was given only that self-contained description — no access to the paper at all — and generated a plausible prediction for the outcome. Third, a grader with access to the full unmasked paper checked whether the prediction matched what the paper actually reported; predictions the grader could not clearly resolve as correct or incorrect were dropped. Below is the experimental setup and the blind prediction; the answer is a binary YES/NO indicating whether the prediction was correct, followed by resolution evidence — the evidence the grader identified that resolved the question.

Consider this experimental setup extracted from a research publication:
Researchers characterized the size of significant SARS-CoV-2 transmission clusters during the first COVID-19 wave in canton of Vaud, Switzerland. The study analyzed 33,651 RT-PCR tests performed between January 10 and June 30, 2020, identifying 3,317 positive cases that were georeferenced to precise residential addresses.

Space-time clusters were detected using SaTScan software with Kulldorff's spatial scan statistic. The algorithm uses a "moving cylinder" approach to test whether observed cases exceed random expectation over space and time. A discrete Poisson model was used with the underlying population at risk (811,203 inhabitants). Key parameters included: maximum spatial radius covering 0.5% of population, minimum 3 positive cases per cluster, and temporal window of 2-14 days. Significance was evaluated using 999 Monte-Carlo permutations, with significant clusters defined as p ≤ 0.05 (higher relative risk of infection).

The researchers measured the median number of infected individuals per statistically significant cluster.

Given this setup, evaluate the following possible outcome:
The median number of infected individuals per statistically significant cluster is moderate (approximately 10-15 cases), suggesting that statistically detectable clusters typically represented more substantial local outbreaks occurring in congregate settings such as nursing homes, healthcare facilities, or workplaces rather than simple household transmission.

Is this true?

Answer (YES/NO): YES